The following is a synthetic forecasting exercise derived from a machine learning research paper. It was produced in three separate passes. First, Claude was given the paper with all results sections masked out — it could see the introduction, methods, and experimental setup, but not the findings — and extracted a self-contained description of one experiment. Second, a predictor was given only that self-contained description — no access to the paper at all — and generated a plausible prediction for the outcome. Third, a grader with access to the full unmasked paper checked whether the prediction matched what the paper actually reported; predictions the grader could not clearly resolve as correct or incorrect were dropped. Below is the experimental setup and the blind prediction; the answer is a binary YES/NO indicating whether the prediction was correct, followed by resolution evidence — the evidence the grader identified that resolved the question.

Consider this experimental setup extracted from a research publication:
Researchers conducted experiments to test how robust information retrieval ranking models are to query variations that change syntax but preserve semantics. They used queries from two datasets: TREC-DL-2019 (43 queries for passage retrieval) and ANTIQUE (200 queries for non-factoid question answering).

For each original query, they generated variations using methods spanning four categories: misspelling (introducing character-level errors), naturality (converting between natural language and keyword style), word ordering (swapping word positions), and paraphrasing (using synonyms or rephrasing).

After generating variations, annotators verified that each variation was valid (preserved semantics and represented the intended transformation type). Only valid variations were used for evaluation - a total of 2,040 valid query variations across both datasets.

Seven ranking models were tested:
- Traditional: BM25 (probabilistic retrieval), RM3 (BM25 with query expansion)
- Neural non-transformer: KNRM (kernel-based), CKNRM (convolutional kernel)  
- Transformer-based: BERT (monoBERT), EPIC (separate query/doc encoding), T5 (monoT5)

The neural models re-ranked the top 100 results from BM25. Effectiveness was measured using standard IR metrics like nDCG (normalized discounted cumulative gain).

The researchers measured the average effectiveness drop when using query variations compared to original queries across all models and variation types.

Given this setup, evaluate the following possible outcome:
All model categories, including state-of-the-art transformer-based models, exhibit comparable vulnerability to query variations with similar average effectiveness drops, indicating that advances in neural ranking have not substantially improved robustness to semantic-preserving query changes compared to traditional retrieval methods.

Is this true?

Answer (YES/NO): YES